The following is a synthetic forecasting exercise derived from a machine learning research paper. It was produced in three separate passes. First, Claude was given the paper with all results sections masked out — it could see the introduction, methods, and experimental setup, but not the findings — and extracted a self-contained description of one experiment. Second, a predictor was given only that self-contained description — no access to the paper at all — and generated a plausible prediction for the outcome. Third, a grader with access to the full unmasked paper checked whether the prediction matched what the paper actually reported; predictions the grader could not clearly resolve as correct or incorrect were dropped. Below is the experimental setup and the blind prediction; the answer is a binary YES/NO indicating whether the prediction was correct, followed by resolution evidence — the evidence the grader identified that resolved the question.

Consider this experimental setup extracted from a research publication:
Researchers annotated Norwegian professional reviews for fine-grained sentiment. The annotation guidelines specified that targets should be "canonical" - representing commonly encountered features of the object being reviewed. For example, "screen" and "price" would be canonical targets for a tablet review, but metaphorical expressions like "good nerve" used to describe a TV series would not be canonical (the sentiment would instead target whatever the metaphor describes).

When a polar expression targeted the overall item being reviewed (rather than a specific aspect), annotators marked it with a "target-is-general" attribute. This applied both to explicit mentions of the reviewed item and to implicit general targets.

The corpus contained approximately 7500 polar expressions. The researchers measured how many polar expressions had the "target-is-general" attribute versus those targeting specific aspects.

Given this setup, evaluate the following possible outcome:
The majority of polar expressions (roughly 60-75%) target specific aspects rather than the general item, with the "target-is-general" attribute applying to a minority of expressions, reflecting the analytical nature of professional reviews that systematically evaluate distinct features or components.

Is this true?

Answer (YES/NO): YES